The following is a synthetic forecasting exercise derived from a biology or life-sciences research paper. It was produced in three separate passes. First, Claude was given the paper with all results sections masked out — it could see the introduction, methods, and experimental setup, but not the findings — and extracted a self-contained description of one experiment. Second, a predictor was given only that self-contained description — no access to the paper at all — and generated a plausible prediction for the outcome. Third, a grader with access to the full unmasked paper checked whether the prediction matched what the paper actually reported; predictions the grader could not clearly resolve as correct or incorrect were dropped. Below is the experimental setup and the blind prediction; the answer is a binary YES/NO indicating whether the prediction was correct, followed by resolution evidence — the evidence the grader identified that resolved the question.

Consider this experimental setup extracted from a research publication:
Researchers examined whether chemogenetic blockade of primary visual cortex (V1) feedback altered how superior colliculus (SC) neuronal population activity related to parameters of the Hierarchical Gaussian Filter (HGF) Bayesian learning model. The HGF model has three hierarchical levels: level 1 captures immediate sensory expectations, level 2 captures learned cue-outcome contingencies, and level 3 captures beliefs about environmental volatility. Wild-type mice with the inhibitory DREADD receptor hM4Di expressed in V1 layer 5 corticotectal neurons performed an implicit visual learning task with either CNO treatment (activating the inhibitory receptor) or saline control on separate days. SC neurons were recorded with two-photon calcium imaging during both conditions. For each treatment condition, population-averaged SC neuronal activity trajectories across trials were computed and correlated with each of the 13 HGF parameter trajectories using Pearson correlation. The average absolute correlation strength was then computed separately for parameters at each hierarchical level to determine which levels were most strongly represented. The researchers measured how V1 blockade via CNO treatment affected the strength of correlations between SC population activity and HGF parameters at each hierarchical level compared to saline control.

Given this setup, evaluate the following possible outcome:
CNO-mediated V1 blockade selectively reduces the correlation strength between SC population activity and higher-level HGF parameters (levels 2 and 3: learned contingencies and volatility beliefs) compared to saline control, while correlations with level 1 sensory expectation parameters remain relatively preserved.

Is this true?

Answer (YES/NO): NO